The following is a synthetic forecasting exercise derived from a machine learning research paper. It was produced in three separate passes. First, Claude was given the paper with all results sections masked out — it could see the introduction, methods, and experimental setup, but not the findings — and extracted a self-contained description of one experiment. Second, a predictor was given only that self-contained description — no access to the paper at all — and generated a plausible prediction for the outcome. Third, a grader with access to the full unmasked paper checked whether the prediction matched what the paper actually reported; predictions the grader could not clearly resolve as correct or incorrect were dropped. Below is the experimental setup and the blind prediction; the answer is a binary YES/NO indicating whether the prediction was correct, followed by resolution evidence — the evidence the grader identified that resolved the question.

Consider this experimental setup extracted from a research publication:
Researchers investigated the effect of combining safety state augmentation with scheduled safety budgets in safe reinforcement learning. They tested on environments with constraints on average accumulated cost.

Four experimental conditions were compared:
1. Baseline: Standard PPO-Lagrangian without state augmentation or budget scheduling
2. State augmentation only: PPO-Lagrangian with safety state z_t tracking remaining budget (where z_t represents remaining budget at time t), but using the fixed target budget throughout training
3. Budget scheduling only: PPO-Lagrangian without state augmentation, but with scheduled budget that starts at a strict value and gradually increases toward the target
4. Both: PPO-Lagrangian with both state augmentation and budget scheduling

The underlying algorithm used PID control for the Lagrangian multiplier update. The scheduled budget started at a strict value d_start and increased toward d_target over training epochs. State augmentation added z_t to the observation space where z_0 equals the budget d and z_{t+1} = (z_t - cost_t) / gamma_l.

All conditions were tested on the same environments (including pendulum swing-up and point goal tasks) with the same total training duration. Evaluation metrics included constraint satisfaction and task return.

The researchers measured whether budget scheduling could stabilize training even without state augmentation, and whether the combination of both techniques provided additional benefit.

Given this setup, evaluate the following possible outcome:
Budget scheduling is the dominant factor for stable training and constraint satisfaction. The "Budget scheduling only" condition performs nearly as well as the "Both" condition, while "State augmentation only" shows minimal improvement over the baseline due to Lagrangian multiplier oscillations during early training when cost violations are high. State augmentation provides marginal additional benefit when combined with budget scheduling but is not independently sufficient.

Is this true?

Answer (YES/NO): NO